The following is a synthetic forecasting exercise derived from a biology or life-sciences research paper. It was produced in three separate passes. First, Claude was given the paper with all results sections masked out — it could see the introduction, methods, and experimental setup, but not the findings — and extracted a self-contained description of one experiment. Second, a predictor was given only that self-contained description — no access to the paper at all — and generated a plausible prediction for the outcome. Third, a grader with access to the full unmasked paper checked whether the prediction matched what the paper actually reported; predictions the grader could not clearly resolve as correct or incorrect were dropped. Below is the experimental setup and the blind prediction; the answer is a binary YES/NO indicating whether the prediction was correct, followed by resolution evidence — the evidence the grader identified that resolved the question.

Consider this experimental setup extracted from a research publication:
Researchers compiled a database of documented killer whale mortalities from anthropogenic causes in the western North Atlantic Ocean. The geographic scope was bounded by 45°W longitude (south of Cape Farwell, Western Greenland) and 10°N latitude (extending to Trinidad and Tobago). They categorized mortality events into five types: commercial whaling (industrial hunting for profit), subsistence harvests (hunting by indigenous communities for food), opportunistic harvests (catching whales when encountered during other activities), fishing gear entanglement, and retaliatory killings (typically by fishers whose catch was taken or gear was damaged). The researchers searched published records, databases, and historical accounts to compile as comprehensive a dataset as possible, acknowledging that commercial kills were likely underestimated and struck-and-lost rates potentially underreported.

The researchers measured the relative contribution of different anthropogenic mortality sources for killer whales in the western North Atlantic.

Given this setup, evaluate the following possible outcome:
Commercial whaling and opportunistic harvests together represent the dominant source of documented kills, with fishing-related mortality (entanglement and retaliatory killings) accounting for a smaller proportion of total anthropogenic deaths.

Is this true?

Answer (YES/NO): NO